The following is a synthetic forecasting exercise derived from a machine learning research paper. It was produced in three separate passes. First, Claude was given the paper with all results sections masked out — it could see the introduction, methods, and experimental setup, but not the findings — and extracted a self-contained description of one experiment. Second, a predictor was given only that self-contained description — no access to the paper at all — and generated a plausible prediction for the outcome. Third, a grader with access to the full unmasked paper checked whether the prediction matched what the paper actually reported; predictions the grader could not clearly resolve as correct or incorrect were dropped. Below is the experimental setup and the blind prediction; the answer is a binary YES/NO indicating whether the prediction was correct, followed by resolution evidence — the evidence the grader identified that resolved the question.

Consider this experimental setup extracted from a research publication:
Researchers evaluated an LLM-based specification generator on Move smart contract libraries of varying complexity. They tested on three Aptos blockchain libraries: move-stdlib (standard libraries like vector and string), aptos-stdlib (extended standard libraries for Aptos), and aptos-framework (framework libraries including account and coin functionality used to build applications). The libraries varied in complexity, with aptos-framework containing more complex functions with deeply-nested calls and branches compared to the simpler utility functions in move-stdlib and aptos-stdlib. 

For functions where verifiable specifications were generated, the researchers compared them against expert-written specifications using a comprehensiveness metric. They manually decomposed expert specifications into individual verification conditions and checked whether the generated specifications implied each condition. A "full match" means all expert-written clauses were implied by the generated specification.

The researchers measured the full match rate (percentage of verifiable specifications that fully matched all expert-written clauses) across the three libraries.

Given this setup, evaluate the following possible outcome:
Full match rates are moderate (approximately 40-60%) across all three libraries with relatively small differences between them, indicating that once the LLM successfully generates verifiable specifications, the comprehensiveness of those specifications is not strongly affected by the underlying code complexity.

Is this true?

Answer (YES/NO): NO